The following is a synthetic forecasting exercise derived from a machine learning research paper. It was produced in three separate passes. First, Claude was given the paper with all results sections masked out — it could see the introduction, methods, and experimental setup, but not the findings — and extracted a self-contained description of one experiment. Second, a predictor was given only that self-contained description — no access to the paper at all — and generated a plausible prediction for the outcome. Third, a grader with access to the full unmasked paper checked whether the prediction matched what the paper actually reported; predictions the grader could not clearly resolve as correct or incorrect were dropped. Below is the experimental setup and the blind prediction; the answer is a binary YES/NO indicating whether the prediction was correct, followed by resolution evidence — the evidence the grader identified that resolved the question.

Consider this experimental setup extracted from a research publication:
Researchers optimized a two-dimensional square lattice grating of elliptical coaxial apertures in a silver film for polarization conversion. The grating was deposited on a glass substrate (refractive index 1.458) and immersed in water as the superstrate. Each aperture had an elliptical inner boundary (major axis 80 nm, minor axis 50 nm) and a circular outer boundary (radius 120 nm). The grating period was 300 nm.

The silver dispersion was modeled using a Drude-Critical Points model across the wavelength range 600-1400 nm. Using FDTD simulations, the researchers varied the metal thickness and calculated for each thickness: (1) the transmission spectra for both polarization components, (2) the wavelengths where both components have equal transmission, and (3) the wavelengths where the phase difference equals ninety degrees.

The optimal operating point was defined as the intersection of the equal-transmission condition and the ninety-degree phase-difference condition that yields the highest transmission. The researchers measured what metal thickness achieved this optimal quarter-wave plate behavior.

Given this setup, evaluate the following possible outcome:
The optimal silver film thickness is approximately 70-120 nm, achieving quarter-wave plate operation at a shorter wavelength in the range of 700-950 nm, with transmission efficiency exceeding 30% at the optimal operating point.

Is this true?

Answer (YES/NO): NO